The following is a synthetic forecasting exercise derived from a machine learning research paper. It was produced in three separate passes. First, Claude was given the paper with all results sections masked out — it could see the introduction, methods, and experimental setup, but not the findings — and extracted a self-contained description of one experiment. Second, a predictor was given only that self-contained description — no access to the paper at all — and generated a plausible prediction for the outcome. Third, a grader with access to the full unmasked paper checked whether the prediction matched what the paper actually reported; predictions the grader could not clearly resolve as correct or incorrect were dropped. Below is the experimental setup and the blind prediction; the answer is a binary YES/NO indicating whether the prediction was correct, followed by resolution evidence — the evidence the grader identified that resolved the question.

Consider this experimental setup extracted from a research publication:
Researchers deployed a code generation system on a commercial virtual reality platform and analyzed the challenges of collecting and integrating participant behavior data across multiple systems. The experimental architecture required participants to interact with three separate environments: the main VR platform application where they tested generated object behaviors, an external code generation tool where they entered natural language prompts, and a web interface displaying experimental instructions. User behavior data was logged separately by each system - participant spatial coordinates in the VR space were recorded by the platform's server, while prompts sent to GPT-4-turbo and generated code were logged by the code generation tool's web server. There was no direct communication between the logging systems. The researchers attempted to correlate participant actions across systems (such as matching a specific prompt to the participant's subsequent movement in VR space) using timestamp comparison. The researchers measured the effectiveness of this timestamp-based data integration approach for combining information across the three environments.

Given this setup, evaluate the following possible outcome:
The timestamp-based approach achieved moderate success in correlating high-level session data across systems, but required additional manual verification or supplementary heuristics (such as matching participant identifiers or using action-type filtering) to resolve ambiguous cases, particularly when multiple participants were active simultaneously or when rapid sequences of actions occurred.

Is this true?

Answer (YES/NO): NO